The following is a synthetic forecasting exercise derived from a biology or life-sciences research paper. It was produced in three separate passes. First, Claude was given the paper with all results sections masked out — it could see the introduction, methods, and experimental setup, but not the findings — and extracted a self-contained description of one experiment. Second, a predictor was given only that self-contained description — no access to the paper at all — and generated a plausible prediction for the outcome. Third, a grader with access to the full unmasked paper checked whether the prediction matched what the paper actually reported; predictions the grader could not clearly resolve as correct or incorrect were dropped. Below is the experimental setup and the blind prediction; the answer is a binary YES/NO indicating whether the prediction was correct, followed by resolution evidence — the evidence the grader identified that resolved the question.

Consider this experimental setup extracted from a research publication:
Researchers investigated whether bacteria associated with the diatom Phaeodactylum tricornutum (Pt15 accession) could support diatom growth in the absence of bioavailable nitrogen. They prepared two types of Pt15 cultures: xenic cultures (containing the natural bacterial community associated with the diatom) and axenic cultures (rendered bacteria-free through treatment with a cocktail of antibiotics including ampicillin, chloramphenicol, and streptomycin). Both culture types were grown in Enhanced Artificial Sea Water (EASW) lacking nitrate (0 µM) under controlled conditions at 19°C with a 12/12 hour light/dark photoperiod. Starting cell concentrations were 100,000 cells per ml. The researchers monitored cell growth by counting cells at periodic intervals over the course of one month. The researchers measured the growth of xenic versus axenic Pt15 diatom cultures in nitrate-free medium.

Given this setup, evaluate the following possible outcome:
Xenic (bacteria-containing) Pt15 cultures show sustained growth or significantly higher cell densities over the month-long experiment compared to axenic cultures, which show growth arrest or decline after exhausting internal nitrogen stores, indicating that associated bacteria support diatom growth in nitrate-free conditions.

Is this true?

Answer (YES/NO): YES